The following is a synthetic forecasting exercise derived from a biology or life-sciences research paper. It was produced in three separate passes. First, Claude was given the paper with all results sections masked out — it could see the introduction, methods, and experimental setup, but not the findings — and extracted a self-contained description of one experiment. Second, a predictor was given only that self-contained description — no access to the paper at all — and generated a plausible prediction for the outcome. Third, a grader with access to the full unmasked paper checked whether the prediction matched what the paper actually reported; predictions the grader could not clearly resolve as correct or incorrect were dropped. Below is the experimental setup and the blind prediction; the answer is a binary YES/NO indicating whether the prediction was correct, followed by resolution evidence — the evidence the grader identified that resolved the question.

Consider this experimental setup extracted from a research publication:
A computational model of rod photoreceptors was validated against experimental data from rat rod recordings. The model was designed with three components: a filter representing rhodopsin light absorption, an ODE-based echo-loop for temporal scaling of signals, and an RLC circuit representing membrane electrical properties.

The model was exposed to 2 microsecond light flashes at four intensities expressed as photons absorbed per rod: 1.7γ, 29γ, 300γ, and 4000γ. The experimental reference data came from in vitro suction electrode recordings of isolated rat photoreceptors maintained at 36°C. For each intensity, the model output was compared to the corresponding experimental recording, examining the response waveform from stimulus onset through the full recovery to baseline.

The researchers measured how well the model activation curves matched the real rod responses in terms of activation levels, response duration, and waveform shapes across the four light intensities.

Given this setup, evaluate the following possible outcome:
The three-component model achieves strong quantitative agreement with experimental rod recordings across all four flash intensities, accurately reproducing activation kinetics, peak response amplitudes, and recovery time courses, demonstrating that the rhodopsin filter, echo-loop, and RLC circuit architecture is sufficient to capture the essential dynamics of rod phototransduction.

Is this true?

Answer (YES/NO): NO